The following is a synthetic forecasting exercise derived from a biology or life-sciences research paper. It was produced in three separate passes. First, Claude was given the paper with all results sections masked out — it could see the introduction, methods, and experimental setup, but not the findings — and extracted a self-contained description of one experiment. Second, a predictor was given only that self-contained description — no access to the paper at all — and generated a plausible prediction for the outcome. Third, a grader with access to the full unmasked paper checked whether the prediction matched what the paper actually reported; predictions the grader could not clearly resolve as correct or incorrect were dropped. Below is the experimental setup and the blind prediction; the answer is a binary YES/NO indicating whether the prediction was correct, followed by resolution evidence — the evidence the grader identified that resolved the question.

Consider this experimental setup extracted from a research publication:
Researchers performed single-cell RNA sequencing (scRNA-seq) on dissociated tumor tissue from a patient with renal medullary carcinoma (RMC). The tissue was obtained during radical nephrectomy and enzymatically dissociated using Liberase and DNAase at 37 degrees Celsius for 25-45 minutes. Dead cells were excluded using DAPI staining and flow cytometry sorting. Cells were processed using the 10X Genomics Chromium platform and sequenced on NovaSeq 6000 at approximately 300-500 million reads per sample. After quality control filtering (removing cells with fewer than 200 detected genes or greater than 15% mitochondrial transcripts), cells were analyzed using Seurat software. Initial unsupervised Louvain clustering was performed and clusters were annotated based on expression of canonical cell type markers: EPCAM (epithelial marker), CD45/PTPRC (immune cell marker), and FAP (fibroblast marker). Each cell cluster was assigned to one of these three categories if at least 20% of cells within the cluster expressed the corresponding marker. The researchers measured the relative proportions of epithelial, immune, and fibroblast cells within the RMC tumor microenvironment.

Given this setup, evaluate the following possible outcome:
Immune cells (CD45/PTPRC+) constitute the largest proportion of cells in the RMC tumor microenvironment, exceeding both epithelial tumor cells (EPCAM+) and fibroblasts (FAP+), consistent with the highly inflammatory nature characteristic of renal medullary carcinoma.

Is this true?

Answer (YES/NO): YES